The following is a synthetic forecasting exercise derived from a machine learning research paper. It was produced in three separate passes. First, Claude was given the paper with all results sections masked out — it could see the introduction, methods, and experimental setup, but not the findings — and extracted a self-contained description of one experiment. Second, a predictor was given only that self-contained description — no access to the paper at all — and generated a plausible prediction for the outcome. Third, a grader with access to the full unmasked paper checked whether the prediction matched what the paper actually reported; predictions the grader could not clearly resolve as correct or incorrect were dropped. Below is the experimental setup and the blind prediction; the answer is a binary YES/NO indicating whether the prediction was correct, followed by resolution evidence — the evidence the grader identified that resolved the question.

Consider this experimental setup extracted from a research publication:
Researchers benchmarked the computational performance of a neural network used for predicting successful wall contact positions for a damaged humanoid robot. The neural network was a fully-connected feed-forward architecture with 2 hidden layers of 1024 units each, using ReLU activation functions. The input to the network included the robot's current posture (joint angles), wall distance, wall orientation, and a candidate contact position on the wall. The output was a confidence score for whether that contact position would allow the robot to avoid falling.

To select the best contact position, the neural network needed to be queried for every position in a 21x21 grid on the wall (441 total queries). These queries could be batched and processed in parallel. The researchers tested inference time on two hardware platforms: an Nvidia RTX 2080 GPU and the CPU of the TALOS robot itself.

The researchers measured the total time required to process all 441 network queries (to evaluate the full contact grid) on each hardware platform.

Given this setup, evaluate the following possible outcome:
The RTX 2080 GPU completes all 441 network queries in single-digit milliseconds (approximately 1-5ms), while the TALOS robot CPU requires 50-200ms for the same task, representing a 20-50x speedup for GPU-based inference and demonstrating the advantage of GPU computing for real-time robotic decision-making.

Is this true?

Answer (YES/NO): NO